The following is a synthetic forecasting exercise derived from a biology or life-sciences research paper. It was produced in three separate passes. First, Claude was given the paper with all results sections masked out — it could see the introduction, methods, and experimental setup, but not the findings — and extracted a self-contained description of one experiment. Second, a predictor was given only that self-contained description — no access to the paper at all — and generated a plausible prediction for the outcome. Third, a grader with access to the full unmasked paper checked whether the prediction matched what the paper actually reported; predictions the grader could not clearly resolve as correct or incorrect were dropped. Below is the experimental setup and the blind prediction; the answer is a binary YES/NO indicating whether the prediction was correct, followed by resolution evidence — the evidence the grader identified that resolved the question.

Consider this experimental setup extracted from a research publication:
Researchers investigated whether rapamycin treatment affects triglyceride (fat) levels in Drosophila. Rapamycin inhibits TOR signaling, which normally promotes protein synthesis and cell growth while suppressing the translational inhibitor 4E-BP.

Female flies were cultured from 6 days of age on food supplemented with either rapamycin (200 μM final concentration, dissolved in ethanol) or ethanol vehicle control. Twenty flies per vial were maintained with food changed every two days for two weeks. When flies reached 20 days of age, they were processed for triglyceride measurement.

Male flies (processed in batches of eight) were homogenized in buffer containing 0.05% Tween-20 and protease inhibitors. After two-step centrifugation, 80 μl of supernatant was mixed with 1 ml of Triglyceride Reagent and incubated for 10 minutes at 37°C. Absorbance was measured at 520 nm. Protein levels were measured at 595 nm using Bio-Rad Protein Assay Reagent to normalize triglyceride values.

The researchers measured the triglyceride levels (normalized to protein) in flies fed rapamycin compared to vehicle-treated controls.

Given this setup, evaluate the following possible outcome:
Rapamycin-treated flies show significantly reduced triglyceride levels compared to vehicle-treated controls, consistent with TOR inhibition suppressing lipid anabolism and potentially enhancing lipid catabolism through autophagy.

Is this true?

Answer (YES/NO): NO